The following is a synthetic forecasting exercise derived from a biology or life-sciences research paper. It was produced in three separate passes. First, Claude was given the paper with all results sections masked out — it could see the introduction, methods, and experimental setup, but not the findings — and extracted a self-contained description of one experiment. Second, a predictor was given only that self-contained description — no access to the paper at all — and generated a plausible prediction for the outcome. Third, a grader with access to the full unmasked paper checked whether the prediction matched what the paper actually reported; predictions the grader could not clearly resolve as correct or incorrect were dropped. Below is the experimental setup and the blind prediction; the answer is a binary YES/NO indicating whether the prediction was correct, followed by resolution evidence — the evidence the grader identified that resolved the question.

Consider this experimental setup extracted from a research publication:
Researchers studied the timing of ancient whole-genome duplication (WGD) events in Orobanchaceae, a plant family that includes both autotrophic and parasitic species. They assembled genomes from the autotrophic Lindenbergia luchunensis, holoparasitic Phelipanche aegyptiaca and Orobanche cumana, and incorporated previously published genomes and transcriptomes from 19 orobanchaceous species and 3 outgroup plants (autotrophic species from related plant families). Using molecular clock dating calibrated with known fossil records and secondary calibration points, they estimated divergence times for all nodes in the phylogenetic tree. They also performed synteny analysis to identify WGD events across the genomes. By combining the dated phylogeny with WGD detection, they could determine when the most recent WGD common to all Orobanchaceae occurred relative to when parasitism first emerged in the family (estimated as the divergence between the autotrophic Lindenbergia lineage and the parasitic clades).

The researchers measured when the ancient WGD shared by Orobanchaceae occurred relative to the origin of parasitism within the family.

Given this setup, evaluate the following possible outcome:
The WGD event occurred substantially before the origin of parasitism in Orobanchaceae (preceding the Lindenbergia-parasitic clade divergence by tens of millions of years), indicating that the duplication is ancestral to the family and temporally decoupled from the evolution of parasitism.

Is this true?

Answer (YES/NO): NO